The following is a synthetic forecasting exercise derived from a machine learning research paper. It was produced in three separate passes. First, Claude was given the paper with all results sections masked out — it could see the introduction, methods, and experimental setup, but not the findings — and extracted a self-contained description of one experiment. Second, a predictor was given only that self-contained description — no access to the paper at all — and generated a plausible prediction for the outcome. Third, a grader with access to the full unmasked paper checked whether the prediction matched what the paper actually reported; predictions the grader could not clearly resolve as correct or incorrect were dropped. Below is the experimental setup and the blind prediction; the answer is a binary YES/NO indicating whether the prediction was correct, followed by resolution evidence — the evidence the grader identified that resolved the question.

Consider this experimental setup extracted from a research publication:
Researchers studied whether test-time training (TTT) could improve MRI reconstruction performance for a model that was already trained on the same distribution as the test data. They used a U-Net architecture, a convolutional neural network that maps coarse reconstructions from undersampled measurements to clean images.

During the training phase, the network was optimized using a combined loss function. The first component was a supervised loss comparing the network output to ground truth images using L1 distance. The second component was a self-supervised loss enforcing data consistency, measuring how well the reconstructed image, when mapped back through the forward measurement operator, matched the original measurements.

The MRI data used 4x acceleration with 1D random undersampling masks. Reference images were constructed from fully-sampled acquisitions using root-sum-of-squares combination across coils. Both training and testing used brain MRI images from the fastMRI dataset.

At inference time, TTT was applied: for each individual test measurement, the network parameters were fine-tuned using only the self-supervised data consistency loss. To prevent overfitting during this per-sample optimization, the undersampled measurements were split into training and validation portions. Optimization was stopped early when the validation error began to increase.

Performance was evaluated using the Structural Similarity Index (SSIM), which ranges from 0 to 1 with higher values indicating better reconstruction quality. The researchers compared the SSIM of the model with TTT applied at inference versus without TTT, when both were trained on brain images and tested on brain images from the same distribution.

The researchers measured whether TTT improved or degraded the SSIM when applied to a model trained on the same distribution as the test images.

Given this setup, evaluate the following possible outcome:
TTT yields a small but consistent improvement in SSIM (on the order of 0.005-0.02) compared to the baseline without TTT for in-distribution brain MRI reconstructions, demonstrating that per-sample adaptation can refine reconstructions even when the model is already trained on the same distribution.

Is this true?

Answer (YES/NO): NO